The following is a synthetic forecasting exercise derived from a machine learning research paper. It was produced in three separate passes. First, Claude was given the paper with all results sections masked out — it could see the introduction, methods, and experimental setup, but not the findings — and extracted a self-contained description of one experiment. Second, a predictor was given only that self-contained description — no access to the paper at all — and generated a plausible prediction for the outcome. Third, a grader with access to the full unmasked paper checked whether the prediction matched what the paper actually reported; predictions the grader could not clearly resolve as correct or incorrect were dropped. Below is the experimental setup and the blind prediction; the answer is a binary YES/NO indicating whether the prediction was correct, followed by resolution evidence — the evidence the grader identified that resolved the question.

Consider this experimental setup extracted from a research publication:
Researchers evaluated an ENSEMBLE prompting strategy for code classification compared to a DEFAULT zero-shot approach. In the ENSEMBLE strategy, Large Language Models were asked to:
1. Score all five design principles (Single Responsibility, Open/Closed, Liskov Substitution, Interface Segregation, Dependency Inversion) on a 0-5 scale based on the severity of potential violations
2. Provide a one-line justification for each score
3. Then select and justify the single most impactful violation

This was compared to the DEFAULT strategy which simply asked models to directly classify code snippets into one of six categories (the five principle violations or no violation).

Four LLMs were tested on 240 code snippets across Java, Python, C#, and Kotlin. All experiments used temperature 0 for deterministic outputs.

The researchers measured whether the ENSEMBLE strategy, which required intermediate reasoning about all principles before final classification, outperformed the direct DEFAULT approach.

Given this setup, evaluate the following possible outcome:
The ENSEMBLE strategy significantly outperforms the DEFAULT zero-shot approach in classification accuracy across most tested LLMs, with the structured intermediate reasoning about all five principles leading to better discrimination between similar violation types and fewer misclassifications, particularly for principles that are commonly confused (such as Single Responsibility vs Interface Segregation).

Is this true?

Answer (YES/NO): NO